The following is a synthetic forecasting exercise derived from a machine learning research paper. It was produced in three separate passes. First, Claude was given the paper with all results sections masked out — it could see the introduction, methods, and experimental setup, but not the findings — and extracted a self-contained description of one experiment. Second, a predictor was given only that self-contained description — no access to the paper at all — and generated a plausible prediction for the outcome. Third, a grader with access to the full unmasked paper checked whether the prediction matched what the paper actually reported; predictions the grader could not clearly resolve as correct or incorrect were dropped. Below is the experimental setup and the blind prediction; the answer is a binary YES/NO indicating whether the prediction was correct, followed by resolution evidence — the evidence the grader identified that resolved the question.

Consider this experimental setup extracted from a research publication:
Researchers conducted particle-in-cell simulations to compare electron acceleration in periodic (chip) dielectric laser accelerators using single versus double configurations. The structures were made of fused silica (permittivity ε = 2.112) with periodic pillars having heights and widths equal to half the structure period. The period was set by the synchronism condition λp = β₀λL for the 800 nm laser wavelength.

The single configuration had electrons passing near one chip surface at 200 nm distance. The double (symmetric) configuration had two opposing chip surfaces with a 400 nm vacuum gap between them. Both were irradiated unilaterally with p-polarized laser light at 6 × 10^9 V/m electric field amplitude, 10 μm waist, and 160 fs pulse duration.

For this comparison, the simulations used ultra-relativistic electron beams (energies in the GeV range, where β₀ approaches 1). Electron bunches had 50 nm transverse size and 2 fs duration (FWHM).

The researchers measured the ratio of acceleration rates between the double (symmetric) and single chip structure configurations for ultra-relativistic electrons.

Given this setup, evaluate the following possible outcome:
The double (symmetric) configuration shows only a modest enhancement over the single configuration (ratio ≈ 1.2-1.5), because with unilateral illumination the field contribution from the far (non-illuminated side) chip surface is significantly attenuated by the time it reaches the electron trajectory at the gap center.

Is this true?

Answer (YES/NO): NO